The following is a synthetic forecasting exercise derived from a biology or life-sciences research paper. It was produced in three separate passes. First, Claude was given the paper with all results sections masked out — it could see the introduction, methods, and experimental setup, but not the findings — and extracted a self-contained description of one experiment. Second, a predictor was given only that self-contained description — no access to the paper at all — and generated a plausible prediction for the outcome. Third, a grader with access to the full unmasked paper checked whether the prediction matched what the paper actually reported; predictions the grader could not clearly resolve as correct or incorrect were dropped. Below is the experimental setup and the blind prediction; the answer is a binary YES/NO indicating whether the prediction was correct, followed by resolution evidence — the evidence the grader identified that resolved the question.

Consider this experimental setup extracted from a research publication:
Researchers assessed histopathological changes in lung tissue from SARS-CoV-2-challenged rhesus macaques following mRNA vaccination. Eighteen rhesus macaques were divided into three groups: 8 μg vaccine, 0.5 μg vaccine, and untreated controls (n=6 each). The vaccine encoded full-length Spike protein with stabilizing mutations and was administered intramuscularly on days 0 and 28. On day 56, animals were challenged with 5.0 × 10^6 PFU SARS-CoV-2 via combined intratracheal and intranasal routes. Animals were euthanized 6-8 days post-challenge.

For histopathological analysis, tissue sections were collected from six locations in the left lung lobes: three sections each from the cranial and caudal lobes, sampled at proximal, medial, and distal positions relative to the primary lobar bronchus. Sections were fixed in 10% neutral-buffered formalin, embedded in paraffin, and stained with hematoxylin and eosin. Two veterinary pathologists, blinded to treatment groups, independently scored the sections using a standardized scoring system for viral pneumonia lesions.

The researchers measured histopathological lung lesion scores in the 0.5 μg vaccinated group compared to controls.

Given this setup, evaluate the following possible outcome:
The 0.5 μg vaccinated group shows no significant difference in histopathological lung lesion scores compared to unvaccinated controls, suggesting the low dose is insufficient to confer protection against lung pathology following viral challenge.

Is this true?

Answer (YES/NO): YES